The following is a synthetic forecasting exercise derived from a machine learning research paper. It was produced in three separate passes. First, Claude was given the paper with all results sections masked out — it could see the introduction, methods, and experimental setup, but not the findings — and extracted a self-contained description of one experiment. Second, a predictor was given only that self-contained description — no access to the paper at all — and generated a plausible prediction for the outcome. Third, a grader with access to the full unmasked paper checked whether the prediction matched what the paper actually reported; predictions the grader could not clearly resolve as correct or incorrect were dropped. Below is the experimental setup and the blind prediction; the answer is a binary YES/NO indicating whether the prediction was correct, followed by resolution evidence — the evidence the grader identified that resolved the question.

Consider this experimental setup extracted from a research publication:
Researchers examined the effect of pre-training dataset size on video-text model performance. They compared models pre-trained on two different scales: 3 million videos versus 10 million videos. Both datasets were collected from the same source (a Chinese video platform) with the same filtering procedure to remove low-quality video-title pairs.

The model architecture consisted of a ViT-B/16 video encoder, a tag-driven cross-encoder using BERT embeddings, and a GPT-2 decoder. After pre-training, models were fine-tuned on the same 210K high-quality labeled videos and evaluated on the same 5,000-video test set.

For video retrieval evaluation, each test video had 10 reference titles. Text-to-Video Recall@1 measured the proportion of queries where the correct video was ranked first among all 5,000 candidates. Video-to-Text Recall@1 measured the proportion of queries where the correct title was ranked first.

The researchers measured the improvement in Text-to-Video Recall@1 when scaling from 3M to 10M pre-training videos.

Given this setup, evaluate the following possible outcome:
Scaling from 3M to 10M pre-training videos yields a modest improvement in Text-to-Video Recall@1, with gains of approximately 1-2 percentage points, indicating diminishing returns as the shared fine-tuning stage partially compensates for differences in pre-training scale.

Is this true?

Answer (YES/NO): NO